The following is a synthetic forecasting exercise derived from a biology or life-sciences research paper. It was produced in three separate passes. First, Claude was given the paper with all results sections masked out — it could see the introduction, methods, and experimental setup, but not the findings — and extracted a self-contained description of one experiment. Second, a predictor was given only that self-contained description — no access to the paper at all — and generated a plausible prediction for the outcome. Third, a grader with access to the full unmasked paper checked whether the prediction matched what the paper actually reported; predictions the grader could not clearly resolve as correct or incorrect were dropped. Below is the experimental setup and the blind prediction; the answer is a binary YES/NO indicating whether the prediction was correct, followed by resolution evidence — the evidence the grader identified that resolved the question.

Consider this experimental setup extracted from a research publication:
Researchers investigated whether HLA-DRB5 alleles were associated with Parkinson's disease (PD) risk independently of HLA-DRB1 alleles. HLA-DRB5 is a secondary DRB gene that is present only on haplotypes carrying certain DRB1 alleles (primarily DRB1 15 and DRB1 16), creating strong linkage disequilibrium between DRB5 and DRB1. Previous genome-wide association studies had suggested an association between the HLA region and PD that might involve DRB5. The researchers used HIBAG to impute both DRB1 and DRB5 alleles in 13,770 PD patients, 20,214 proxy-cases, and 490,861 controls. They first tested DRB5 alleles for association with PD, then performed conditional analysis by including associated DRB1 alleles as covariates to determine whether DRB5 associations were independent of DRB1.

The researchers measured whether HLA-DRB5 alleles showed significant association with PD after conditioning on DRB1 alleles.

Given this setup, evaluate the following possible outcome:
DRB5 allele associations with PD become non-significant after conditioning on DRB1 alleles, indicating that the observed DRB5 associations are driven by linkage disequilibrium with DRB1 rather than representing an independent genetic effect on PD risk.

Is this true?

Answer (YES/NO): NO